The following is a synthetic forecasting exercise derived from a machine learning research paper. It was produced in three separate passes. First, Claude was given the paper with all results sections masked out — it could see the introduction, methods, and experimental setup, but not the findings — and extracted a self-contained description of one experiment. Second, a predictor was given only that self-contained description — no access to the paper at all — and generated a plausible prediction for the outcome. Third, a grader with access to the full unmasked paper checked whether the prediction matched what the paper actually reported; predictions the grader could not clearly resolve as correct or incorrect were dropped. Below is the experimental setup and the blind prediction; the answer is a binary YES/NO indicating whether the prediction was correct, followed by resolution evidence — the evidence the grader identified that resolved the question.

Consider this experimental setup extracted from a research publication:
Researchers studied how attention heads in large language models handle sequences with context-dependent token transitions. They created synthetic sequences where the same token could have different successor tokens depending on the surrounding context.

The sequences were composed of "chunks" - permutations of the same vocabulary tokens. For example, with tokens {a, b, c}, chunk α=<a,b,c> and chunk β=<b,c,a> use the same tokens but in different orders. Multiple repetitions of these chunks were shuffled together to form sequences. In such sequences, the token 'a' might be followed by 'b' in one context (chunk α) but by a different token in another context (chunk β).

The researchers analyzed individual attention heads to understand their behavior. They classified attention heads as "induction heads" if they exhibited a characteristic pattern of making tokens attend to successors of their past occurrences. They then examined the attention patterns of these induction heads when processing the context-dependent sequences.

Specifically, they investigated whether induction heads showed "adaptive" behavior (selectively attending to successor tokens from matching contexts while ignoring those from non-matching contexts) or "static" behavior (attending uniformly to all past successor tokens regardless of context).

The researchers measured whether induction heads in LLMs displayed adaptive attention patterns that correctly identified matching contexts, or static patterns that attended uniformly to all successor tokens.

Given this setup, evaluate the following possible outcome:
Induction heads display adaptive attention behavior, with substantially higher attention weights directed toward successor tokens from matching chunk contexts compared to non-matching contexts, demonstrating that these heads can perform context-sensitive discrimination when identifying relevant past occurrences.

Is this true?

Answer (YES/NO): YES